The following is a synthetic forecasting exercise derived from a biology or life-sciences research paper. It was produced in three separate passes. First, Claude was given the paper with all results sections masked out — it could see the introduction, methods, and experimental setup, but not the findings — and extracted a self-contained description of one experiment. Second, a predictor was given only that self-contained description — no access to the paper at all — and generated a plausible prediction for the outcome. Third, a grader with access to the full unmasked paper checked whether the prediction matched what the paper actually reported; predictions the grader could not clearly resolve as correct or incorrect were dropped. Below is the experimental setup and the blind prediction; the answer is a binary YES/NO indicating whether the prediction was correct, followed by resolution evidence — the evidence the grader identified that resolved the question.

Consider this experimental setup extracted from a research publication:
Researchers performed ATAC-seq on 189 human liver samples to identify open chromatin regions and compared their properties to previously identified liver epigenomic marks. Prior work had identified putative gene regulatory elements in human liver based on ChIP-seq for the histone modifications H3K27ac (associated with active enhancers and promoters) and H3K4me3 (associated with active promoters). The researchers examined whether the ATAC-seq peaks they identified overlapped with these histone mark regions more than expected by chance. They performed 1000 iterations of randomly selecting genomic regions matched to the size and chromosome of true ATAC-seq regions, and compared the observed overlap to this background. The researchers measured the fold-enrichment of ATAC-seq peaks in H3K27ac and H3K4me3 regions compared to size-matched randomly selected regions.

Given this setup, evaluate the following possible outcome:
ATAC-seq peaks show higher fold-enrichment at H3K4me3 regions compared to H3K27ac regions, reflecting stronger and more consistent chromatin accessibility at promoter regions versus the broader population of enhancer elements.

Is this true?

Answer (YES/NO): NO